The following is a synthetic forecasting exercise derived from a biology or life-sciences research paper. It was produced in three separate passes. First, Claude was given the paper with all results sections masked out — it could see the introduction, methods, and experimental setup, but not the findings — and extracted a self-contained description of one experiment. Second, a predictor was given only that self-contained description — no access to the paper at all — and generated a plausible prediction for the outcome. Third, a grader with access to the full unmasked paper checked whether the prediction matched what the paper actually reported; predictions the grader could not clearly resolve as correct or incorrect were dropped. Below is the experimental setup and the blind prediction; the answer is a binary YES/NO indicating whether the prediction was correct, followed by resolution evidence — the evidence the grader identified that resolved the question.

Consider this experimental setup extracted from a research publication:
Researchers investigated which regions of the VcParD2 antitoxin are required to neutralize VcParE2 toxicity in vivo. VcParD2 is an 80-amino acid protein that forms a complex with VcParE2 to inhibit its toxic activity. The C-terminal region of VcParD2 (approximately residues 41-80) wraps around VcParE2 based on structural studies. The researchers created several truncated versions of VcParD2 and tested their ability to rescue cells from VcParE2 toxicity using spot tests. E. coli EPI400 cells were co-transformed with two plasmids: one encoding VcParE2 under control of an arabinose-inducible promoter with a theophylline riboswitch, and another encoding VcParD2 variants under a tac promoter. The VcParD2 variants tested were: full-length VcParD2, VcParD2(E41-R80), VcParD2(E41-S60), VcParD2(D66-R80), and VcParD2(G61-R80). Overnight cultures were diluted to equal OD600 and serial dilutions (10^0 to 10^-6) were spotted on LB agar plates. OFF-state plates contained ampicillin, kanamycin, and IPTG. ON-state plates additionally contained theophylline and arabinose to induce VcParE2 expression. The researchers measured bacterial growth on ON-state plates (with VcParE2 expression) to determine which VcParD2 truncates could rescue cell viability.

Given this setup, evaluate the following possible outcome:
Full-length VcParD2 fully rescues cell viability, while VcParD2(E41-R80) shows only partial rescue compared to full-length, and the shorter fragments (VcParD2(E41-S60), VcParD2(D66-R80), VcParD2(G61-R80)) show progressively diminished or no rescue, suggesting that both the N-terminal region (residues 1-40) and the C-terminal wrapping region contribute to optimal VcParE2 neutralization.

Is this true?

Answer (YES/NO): YES